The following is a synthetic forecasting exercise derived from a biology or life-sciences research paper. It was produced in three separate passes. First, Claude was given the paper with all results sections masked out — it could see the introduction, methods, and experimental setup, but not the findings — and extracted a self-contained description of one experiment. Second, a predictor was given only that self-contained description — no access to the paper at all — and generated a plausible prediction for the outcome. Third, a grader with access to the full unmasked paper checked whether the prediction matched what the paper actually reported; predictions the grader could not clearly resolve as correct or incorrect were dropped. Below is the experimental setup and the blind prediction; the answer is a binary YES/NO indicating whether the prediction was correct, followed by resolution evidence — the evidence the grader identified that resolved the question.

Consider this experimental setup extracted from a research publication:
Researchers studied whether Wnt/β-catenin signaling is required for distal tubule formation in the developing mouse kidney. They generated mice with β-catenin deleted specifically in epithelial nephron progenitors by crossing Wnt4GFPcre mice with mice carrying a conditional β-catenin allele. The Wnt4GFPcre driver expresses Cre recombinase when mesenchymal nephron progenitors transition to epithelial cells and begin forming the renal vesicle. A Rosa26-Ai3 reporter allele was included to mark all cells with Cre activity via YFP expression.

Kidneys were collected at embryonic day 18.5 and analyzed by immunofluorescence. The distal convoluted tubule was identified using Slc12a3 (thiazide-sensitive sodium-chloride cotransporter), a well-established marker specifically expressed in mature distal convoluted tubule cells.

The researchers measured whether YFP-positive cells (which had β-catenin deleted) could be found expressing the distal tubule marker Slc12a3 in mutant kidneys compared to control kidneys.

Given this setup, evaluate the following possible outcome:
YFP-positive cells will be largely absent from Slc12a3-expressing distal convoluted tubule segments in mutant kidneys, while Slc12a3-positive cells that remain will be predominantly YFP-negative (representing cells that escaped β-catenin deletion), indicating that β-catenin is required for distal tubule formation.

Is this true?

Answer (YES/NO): YES